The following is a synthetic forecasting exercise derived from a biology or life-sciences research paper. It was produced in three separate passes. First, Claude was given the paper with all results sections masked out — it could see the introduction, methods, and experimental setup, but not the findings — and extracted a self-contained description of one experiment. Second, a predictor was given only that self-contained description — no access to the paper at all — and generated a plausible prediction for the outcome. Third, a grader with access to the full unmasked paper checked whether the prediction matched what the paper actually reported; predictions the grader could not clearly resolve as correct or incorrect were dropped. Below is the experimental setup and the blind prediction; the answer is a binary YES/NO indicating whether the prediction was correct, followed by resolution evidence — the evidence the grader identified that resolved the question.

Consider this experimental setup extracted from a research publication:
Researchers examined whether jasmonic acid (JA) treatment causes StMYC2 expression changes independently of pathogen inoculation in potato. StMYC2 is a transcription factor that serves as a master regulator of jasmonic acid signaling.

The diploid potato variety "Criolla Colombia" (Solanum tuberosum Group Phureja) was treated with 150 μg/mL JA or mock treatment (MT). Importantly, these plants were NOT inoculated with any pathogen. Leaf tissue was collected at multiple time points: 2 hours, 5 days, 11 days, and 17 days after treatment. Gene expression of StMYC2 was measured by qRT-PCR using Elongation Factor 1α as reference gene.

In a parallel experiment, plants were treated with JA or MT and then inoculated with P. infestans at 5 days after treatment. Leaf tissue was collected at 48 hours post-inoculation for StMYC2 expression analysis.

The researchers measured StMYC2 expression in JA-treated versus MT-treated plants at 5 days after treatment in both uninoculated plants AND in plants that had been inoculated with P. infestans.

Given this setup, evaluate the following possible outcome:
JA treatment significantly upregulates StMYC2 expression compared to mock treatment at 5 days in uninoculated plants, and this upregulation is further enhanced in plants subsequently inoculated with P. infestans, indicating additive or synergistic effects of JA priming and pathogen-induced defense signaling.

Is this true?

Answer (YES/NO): NO